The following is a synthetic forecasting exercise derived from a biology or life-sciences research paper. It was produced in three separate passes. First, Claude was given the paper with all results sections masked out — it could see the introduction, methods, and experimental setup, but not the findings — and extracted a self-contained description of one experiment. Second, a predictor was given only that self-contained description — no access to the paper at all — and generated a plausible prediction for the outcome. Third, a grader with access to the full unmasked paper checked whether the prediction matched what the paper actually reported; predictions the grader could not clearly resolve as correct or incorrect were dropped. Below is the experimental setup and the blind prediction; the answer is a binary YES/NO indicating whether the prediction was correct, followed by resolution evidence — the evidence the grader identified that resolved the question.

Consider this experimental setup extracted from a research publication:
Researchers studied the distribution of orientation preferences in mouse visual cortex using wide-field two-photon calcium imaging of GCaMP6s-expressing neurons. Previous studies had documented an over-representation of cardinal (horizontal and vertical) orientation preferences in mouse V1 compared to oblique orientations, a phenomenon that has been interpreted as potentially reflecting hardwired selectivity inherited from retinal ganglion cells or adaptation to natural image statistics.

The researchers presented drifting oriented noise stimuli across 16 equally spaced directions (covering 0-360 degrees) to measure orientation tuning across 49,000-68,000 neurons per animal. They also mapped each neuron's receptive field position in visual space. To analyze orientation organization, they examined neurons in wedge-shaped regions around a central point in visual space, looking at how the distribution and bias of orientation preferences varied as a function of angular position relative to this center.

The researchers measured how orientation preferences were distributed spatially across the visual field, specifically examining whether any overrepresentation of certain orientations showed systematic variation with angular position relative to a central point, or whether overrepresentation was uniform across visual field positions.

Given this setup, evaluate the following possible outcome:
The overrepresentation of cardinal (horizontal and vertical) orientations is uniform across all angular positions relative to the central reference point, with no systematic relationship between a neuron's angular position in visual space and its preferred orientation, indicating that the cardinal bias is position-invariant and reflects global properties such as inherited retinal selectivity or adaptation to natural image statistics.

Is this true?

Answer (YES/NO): NO